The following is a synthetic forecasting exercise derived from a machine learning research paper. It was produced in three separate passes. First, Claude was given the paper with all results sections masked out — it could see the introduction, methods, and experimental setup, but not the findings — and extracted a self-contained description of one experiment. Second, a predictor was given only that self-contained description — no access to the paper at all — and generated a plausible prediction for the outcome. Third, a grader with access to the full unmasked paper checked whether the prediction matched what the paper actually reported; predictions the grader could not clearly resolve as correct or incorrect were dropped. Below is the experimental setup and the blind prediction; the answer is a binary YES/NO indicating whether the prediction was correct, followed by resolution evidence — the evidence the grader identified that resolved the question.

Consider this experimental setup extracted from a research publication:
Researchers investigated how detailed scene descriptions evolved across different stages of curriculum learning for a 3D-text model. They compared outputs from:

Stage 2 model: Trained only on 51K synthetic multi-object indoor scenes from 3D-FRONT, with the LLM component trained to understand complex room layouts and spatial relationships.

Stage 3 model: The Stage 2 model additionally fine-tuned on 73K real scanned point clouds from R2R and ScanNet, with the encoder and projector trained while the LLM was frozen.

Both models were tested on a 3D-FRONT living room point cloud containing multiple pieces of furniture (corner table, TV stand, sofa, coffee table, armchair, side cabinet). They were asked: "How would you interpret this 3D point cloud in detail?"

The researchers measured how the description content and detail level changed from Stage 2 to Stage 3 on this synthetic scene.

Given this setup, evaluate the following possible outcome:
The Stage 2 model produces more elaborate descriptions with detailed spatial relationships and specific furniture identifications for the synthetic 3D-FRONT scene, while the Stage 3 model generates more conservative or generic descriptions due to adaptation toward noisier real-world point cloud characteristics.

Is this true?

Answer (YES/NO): NO